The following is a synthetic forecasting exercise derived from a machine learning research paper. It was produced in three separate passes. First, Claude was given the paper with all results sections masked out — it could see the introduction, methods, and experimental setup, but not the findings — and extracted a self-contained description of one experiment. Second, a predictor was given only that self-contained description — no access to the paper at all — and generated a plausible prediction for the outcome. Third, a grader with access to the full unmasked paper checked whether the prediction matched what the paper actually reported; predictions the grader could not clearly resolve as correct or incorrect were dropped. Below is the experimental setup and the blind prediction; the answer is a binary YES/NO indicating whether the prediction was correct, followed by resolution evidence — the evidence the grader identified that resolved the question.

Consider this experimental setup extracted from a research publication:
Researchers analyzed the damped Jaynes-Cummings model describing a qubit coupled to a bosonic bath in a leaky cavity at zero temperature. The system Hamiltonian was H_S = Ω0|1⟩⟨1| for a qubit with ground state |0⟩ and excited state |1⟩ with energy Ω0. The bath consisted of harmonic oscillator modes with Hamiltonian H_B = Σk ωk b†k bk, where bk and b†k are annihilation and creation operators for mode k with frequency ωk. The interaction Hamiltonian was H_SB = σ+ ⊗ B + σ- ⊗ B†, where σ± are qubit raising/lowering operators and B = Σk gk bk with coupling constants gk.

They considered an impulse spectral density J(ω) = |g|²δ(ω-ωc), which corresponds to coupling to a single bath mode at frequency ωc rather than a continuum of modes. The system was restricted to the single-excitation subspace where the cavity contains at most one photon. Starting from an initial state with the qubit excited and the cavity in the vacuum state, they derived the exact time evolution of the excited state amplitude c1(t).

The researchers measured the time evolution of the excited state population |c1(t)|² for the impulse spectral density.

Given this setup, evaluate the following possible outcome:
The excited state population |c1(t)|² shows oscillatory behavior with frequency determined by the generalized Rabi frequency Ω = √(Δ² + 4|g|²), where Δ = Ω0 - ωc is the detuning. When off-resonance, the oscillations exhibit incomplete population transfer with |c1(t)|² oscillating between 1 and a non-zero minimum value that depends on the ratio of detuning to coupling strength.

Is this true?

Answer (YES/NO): YES